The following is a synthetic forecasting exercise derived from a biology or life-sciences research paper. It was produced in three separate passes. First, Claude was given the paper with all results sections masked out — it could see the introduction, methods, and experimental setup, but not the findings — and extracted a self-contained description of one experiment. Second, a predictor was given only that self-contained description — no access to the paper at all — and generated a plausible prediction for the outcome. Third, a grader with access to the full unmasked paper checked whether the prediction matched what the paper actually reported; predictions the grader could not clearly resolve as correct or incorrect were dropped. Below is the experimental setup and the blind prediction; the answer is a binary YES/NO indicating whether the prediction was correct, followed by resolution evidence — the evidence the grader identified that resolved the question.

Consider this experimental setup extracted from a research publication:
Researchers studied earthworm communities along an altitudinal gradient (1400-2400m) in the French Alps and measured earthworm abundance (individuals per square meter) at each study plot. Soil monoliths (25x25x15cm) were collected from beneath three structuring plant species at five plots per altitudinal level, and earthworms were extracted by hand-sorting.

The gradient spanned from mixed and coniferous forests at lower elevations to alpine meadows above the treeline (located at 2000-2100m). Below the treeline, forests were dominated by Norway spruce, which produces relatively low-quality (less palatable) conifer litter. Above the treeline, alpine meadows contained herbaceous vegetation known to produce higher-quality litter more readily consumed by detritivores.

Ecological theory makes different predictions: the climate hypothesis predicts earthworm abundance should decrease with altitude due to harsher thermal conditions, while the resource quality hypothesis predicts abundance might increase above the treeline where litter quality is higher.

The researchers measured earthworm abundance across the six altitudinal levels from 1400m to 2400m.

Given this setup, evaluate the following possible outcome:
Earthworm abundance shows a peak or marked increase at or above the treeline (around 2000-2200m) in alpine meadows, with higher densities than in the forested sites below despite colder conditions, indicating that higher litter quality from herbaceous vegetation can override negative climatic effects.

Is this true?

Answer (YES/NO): NO